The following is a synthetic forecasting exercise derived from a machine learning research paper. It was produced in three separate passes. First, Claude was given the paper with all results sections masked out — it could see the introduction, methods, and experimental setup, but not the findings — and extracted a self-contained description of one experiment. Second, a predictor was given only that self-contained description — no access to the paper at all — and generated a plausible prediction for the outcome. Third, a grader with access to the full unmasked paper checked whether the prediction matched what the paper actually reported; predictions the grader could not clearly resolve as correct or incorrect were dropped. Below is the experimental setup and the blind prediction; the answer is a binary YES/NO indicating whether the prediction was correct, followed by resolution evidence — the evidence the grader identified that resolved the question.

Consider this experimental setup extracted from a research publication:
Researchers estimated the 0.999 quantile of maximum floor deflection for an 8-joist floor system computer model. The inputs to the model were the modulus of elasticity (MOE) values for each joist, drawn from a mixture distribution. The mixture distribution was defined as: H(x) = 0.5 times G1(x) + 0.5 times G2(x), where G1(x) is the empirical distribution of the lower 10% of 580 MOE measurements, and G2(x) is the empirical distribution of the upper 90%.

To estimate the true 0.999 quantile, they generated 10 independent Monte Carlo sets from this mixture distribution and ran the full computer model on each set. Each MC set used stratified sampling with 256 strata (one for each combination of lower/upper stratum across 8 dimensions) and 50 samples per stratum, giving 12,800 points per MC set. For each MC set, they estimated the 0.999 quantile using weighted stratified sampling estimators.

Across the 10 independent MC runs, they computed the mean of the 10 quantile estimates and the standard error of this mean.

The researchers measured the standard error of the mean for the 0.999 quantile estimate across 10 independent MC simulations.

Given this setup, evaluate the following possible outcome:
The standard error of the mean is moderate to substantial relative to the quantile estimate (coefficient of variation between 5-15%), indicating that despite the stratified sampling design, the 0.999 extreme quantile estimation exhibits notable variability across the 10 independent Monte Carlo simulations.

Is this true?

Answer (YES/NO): NO